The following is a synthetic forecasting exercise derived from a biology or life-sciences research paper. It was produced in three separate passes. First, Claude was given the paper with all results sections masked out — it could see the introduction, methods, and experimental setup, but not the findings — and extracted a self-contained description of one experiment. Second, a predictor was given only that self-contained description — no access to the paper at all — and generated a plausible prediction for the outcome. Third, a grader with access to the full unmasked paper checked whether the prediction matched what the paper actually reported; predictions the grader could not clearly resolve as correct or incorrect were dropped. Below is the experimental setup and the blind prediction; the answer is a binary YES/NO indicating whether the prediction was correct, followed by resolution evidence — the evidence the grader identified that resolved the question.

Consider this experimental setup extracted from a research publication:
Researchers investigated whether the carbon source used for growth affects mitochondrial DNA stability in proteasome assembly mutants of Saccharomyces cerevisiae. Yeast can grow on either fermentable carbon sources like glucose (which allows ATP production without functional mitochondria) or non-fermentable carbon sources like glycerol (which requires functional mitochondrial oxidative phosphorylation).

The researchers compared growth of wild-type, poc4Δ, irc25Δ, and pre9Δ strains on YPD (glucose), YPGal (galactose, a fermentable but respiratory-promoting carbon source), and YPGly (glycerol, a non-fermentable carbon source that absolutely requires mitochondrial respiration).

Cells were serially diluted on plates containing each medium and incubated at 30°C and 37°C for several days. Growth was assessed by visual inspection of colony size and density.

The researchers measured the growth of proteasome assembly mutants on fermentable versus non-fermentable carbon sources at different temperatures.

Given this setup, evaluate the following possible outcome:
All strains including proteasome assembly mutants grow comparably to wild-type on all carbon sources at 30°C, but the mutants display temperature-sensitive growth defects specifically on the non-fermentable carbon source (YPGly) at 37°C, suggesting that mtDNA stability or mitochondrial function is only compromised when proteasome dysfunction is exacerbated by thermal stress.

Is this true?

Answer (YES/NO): NO